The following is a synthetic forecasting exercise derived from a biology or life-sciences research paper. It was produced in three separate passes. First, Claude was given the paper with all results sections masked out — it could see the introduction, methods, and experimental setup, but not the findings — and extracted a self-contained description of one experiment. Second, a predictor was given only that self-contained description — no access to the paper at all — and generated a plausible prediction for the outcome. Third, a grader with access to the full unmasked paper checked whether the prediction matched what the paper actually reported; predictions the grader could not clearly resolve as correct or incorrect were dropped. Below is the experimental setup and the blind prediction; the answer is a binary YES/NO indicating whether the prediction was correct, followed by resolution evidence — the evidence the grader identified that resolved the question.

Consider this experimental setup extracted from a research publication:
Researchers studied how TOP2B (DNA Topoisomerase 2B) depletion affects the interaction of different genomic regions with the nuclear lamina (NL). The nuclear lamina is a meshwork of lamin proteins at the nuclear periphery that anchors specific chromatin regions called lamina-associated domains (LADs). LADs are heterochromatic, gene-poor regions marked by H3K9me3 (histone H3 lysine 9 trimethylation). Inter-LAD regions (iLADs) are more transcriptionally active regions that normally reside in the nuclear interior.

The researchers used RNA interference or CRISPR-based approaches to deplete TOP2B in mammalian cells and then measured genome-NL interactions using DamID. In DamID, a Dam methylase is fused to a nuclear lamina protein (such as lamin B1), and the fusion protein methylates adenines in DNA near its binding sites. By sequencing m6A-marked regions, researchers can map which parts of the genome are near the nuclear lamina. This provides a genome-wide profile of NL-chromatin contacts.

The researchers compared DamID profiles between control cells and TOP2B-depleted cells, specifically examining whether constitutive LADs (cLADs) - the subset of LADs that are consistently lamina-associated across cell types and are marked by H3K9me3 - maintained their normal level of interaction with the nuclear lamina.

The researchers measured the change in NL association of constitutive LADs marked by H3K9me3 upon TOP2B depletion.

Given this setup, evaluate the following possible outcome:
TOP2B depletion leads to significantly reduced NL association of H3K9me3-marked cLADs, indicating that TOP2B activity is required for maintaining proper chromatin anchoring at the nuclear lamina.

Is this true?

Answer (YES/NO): YES